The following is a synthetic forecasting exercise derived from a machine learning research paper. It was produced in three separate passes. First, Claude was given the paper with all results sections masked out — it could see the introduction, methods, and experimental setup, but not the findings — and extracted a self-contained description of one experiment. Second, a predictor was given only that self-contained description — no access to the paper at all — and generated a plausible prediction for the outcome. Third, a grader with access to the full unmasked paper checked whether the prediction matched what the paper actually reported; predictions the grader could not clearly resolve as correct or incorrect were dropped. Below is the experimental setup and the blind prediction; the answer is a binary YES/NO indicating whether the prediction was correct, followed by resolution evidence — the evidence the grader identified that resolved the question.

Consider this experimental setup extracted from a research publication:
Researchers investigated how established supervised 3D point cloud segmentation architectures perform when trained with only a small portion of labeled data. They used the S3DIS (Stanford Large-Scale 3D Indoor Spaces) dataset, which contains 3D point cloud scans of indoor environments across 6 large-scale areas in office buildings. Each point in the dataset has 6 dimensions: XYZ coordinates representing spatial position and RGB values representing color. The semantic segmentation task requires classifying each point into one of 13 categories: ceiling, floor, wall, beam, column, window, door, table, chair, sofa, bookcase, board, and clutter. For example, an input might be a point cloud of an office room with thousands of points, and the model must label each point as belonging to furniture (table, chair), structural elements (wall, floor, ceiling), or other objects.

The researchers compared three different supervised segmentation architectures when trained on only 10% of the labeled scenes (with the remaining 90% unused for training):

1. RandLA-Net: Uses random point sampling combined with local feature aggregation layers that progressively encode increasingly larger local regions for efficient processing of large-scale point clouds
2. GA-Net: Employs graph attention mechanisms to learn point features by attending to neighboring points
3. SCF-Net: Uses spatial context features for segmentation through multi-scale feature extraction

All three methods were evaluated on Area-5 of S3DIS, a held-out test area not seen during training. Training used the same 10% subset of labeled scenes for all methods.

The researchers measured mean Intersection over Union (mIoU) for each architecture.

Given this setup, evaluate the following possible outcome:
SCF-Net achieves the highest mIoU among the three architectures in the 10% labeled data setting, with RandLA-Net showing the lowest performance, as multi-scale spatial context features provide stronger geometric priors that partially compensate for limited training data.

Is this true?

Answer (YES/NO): NO